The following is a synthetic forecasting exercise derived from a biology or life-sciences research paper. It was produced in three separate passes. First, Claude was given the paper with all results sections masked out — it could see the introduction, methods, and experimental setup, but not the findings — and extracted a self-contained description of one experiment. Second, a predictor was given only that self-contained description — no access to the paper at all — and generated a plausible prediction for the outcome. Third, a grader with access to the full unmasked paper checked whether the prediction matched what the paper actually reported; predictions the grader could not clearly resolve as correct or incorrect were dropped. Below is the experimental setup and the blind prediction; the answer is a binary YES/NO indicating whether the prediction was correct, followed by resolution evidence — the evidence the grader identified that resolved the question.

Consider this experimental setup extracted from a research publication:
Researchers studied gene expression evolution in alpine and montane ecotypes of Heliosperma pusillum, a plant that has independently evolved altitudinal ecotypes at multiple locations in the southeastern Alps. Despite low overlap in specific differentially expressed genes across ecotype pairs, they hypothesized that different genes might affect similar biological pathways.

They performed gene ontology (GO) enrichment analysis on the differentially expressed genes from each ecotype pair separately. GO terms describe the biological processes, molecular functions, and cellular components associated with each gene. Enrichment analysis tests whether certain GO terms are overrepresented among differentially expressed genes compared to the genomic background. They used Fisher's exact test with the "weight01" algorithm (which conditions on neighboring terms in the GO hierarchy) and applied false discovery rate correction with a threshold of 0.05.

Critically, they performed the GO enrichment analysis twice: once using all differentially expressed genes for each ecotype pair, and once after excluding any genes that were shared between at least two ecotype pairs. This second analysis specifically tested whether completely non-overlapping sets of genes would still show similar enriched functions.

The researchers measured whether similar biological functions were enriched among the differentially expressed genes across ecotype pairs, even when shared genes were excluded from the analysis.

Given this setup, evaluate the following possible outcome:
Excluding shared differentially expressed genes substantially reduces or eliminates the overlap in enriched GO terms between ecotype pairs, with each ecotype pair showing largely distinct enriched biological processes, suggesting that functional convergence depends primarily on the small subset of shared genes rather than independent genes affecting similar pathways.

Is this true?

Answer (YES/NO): NO